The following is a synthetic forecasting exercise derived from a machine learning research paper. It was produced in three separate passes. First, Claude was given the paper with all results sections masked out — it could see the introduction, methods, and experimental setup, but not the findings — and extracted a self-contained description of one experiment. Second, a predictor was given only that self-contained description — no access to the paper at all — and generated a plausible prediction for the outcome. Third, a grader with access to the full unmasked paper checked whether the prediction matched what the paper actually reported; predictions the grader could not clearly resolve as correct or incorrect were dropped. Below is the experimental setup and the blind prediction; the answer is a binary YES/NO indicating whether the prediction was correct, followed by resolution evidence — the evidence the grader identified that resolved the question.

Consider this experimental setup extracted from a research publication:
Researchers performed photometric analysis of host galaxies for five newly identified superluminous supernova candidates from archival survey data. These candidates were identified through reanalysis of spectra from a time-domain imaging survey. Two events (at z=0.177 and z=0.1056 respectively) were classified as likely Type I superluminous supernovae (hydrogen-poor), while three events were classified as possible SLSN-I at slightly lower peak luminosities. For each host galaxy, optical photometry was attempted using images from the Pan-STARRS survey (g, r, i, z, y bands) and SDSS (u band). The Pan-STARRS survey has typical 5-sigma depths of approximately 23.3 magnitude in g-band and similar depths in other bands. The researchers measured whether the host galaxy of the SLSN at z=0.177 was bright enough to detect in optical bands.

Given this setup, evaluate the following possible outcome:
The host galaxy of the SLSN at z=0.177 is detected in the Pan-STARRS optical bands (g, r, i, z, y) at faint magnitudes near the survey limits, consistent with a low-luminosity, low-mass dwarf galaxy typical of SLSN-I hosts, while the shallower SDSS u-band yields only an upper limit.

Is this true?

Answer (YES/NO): NO